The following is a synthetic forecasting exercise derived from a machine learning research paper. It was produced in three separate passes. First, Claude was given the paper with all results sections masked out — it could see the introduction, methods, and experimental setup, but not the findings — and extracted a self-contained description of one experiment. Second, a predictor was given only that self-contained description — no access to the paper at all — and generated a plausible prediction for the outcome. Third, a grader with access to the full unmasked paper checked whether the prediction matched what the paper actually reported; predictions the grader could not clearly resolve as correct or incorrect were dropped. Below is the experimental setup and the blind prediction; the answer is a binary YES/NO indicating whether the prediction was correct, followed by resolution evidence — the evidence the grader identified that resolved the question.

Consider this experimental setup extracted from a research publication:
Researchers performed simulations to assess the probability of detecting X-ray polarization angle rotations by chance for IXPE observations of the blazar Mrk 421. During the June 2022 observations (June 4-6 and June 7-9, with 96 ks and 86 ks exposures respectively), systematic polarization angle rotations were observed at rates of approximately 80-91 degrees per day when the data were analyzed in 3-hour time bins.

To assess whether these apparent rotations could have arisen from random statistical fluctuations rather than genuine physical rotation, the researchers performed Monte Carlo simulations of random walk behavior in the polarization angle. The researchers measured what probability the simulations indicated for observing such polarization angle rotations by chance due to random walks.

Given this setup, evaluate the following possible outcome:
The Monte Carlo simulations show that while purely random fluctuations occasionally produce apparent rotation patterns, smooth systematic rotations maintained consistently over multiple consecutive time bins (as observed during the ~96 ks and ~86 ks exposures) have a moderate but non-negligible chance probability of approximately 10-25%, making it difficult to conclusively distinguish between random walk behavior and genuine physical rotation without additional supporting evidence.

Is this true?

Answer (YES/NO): NO